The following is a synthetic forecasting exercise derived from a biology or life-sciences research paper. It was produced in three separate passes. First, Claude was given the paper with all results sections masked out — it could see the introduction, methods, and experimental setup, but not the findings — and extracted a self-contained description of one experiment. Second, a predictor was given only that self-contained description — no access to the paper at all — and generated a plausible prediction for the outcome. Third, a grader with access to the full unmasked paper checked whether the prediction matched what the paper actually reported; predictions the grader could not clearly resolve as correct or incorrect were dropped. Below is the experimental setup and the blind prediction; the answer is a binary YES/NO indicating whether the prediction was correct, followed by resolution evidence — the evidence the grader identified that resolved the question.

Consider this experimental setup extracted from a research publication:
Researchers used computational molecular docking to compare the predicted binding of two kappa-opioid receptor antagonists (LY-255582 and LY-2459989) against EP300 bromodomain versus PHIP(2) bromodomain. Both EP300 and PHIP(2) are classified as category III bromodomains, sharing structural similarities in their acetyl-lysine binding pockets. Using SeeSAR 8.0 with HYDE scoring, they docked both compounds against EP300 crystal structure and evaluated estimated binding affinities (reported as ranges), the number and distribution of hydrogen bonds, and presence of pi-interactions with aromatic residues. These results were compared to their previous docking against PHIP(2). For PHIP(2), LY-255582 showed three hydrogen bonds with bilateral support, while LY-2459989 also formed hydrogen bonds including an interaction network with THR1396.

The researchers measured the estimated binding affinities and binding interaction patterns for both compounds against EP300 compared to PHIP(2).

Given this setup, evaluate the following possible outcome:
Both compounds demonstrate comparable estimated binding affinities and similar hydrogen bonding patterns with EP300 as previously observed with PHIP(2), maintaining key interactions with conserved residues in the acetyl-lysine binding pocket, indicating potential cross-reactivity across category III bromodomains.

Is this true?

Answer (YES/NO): NO